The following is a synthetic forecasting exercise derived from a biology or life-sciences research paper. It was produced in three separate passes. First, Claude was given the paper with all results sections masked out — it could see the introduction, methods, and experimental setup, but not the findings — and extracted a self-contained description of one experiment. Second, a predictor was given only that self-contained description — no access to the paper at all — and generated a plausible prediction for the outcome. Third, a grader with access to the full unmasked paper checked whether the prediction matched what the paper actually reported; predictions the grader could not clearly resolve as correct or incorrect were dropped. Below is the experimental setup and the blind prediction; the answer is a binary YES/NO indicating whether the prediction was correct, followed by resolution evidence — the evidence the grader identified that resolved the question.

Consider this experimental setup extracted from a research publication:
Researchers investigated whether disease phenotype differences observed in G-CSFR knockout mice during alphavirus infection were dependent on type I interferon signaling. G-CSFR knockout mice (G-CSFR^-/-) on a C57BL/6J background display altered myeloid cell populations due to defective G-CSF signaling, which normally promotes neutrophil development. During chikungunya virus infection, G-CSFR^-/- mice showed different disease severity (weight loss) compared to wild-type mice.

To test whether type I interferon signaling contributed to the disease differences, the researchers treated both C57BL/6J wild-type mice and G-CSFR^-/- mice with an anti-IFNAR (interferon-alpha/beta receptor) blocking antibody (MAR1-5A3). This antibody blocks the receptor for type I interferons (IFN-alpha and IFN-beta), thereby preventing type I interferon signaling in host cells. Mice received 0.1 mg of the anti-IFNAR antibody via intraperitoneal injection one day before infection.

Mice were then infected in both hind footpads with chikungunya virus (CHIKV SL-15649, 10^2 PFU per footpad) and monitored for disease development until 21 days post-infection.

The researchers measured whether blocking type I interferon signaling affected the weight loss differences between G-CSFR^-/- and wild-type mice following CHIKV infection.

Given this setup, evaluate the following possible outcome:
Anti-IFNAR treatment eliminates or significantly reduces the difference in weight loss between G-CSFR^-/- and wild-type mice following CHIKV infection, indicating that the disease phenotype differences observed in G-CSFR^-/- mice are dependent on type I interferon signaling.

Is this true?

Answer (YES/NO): YES